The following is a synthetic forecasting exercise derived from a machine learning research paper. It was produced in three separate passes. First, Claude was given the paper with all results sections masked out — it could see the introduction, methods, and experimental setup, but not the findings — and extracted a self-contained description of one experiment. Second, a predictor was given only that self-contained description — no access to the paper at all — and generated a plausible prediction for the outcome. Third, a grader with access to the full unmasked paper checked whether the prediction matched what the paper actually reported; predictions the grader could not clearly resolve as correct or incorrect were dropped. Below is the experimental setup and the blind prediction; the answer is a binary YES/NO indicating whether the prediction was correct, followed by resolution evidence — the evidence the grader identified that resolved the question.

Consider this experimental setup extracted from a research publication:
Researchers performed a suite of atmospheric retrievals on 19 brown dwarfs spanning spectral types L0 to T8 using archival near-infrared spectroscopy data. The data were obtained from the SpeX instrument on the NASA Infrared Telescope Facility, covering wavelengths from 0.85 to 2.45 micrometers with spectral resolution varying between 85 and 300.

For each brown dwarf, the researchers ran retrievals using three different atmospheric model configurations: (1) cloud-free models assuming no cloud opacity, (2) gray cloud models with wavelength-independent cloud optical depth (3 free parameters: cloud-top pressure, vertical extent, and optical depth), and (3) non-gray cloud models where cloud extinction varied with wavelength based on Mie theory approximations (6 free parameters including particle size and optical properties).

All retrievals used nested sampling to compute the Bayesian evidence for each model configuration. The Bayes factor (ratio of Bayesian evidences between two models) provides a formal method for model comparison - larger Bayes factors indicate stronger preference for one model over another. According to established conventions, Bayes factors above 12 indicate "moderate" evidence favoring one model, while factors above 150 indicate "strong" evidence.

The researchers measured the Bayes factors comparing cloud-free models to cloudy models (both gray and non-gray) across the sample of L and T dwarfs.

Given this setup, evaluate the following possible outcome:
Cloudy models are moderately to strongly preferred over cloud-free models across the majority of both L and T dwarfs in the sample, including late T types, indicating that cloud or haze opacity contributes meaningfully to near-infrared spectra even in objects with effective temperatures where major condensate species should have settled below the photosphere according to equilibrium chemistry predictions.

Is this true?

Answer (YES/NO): NO